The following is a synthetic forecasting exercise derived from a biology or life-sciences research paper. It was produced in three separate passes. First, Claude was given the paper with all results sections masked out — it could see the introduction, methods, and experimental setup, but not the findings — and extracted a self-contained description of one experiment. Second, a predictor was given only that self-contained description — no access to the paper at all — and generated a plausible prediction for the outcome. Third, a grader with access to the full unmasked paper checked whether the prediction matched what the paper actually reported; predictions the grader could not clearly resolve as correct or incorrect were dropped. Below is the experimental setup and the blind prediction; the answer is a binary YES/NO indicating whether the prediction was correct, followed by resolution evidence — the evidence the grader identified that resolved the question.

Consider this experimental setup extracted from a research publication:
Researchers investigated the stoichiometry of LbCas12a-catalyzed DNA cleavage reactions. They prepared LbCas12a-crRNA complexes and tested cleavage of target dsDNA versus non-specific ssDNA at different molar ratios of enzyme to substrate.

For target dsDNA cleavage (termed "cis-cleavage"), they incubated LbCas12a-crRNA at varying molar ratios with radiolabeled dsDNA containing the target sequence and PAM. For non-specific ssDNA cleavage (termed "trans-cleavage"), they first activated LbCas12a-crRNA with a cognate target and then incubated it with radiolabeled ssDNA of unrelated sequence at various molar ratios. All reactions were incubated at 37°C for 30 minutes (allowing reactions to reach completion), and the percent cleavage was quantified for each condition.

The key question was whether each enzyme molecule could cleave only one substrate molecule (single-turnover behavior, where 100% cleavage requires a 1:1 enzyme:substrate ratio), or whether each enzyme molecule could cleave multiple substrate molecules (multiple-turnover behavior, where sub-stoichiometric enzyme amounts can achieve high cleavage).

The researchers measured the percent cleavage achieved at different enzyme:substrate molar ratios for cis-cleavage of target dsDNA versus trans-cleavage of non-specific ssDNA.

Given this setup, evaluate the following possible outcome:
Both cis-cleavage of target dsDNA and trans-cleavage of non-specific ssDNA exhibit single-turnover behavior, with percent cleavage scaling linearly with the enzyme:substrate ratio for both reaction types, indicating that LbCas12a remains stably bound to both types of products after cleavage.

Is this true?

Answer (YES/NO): NO